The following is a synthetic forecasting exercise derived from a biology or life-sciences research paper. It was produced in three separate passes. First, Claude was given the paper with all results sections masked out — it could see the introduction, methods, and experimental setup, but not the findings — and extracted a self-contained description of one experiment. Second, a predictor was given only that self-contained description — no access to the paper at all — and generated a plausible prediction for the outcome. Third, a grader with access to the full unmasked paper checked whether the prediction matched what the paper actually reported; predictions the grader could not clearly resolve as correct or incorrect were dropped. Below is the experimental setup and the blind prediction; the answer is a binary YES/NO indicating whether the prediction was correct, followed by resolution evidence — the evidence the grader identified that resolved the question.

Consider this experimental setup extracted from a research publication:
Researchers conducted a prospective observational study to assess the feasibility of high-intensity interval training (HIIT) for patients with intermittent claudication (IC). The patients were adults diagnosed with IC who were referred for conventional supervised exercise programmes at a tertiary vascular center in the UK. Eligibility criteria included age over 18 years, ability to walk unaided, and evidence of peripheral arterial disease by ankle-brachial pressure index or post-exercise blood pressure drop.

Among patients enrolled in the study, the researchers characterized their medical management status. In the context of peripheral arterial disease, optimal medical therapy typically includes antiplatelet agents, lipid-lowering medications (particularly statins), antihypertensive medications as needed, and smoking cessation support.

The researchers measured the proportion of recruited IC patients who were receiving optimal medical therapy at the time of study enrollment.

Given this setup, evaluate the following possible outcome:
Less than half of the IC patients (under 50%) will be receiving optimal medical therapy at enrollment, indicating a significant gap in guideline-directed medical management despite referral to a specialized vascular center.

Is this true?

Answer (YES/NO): NO